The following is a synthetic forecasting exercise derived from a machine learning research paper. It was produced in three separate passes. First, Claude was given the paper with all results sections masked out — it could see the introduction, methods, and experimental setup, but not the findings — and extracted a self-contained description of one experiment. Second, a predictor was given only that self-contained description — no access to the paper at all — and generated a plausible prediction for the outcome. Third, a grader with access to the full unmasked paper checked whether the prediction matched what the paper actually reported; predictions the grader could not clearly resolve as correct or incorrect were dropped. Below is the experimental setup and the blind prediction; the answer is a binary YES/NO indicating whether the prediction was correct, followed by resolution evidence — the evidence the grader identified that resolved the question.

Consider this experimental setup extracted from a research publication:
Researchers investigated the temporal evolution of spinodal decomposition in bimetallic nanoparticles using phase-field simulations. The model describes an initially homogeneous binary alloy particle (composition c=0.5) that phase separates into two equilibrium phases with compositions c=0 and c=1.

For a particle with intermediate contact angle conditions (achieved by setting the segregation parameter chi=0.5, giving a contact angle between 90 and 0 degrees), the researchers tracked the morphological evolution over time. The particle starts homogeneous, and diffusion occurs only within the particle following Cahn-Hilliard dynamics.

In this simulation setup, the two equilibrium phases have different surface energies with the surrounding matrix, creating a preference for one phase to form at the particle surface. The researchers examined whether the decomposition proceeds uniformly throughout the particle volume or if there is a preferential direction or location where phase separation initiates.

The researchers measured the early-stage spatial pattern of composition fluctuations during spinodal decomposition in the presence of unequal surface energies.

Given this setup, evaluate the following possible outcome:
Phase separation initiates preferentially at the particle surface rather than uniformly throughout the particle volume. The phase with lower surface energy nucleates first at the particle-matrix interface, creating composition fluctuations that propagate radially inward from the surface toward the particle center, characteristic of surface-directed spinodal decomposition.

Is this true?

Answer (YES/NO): YES